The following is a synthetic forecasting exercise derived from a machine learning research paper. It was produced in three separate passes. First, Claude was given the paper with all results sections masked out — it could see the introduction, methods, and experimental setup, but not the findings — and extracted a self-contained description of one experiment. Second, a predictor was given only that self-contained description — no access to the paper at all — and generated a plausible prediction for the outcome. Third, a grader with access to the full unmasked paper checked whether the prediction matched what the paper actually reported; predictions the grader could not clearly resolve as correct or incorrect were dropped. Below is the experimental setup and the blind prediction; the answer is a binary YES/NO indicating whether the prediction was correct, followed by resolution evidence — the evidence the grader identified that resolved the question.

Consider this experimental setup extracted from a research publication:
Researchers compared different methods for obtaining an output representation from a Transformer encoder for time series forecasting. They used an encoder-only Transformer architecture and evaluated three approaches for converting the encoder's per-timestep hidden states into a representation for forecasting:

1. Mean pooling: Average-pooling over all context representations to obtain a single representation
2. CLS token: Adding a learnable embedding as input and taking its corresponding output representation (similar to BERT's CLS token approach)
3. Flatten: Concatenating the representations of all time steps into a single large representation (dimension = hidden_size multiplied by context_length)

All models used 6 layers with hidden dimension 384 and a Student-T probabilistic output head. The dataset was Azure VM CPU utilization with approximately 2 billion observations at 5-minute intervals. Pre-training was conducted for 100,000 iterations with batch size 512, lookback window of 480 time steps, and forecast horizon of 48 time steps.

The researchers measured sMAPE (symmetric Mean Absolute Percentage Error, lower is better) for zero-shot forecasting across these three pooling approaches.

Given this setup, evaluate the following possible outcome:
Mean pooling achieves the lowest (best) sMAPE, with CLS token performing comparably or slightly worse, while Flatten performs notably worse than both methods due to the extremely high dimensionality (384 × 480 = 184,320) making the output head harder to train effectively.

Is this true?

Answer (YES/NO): NO